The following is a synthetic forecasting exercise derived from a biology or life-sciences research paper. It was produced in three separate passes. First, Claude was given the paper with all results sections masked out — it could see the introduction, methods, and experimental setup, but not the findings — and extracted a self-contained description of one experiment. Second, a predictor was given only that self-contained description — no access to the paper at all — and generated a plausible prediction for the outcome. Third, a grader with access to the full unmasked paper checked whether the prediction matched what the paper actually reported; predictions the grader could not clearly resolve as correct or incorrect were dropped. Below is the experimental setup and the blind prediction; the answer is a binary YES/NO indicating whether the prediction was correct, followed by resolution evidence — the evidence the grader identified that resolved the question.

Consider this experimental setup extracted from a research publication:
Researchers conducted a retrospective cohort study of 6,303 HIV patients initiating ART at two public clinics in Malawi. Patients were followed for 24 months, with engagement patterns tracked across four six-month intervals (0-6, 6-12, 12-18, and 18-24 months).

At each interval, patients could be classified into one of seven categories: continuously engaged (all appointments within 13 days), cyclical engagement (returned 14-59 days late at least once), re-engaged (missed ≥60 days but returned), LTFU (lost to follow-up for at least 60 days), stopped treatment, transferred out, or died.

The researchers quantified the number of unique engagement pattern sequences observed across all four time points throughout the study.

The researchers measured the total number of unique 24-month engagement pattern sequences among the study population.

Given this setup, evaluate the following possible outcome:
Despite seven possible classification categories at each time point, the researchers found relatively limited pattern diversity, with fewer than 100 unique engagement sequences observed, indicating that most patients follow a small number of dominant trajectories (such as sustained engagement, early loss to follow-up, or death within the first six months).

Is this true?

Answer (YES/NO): NO